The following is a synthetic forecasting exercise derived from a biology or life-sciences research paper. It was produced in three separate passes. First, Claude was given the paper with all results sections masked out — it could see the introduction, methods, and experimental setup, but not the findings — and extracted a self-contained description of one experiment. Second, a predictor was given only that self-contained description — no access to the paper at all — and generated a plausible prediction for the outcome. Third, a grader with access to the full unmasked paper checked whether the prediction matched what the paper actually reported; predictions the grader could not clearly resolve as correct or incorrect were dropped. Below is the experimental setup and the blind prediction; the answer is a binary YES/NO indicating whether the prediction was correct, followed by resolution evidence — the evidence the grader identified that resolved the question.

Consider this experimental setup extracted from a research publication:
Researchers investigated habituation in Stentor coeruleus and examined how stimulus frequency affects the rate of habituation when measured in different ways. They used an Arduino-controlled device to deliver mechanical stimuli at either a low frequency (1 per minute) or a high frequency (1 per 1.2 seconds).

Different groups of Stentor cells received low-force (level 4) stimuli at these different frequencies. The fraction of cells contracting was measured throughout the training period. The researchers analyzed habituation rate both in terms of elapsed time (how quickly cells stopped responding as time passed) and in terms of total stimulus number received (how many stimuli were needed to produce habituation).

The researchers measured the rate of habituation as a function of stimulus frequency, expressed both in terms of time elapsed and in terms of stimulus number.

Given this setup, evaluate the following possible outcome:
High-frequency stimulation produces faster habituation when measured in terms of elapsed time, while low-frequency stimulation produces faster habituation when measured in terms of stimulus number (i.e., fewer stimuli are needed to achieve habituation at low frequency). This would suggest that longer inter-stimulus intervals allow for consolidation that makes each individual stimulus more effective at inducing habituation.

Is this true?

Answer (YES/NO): YES